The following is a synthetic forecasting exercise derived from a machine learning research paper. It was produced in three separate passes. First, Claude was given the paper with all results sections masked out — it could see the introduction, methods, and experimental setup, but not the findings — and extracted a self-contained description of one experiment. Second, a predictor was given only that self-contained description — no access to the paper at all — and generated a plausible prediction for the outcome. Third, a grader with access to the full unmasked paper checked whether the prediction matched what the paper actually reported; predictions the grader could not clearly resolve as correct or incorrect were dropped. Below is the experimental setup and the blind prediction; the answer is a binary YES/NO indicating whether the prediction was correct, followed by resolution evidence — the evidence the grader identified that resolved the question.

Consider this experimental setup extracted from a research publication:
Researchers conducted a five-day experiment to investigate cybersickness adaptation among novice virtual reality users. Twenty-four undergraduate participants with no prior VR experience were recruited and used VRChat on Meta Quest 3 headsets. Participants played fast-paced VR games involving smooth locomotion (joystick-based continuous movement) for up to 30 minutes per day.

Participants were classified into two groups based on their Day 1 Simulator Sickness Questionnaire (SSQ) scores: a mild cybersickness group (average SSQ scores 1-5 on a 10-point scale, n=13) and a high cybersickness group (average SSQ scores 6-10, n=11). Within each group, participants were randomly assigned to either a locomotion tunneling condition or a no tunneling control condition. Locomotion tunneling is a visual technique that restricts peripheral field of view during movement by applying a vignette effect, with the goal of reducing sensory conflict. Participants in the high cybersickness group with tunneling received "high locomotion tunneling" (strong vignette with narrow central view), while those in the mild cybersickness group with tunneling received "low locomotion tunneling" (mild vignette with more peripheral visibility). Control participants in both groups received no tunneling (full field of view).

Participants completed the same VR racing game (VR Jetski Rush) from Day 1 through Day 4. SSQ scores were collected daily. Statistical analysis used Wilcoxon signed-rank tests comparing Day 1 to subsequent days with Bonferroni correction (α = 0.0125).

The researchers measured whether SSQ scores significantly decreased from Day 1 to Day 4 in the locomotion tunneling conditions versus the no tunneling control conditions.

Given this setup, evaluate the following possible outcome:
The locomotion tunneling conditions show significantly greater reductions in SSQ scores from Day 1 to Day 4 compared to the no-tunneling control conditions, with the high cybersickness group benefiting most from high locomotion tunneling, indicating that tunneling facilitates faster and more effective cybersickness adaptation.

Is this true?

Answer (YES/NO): NO